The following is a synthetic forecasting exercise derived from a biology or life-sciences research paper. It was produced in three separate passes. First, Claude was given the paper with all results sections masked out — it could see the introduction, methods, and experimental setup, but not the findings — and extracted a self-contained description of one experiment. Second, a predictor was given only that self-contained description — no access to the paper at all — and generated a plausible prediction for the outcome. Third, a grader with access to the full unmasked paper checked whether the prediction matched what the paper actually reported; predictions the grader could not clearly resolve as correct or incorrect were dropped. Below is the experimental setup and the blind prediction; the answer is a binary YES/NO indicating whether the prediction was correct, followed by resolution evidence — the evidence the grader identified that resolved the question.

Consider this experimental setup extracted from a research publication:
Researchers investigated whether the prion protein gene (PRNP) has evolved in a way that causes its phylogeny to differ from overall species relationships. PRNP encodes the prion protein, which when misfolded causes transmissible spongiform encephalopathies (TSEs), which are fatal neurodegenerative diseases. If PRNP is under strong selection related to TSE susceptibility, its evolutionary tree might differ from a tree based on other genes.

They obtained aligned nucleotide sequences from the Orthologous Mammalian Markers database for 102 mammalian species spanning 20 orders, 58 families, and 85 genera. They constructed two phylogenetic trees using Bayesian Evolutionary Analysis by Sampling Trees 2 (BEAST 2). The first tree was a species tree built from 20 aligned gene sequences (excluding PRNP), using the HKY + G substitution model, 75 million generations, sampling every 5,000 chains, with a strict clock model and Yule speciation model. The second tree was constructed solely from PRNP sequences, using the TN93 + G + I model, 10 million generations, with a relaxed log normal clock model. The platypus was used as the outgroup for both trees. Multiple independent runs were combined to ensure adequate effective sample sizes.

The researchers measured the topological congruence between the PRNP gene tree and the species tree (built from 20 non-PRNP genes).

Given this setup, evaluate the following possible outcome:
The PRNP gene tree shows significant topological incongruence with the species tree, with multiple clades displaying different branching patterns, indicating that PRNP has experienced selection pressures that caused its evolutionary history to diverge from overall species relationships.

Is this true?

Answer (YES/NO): NO